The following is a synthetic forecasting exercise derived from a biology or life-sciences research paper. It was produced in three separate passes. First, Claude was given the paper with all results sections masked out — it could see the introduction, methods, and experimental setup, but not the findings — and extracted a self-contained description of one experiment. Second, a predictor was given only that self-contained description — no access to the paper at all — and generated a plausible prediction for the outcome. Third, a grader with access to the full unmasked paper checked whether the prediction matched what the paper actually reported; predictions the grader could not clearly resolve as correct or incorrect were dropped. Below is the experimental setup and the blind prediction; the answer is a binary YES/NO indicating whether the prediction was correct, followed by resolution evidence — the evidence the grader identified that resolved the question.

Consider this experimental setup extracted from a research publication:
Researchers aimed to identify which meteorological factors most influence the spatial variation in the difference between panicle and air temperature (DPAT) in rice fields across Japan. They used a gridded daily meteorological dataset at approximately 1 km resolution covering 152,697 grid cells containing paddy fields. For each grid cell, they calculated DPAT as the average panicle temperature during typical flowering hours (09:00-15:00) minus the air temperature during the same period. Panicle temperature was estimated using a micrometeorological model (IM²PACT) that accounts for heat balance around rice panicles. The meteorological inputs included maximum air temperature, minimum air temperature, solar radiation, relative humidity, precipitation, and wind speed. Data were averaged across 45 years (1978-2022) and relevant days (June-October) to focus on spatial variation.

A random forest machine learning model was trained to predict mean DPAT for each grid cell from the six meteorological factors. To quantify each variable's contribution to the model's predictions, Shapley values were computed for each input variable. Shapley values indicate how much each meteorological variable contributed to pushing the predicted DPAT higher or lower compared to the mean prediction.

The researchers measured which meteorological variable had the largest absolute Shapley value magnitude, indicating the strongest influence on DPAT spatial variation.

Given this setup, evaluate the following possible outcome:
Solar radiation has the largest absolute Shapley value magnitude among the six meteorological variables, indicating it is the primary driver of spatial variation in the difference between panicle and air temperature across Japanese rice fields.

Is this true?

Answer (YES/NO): NO